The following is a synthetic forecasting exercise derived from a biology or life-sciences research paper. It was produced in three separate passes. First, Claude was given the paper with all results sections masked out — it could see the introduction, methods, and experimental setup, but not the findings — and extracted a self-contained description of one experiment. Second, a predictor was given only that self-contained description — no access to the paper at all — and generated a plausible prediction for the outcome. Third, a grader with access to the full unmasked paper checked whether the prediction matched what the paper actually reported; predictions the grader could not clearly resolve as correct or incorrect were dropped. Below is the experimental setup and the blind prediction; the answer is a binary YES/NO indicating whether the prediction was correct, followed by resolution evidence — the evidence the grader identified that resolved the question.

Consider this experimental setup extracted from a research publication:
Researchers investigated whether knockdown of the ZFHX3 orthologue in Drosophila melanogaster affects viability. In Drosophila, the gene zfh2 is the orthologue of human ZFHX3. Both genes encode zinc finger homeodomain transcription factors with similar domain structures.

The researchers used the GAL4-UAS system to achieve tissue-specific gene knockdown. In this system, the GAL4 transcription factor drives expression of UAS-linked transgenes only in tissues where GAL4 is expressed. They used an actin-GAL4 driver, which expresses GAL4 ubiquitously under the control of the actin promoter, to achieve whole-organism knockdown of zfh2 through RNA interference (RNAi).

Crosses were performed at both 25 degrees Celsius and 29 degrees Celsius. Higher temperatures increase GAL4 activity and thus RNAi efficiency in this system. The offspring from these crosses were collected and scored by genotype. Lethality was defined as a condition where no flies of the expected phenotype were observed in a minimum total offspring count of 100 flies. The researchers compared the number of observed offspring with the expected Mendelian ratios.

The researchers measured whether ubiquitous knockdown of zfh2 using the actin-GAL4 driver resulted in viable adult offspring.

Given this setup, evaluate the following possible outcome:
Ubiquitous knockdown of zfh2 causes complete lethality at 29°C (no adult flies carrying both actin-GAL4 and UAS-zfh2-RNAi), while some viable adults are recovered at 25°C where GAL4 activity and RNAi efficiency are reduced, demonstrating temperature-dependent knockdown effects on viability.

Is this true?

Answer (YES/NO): NO